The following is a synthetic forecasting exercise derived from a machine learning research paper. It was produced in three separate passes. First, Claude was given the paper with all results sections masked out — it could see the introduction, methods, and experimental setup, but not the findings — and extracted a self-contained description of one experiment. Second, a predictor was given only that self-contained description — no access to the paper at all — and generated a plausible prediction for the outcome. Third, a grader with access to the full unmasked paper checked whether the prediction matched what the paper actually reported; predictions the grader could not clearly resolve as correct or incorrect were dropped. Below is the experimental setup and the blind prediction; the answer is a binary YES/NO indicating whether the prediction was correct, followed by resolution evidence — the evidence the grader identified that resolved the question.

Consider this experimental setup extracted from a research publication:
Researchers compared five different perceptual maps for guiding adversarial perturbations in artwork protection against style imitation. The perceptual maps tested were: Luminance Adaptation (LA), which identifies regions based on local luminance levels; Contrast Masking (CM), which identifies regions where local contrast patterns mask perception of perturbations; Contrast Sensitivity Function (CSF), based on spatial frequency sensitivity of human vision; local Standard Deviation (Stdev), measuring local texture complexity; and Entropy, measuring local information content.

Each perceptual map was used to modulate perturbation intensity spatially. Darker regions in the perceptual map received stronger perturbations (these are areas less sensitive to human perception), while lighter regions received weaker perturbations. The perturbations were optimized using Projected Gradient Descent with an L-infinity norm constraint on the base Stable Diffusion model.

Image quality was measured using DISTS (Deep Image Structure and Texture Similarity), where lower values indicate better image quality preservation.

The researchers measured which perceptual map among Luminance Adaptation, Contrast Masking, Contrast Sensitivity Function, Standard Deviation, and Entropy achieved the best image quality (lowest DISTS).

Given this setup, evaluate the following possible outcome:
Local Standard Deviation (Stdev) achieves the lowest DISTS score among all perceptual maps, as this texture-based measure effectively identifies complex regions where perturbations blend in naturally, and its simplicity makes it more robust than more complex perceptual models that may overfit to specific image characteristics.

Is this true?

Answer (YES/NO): NO